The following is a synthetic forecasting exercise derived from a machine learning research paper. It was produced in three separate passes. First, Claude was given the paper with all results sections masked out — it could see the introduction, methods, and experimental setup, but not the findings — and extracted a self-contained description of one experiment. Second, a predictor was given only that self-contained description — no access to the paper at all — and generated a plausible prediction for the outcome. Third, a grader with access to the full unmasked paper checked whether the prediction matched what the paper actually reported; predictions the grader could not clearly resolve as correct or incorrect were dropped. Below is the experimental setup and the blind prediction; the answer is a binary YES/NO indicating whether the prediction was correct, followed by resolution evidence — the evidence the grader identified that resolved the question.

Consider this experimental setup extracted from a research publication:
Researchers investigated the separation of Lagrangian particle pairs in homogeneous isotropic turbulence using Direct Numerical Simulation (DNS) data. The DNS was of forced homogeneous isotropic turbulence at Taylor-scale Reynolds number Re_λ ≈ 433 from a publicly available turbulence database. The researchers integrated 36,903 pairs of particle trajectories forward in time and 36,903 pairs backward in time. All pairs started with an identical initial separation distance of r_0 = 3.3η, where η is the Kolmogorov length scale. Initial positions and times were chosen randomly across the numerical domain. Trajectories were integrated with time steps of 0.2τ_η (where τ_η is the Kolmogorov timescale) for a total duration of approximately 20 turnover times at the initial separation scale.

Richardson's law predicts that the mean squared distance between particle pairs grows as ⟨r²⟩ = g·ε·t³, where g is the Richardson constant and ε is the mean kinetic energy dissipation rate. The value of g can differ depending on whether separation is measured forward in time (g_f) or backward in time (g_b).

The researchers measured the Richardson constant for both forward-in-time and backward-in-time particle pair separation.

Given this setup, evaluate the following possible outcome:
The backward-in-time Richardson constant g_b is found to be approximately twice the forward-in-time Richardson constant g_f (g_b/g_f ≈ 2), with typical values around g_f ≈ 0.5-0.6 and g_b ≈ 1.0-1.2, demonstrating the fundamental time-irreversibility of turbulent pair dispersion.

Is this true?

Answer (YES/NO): NO